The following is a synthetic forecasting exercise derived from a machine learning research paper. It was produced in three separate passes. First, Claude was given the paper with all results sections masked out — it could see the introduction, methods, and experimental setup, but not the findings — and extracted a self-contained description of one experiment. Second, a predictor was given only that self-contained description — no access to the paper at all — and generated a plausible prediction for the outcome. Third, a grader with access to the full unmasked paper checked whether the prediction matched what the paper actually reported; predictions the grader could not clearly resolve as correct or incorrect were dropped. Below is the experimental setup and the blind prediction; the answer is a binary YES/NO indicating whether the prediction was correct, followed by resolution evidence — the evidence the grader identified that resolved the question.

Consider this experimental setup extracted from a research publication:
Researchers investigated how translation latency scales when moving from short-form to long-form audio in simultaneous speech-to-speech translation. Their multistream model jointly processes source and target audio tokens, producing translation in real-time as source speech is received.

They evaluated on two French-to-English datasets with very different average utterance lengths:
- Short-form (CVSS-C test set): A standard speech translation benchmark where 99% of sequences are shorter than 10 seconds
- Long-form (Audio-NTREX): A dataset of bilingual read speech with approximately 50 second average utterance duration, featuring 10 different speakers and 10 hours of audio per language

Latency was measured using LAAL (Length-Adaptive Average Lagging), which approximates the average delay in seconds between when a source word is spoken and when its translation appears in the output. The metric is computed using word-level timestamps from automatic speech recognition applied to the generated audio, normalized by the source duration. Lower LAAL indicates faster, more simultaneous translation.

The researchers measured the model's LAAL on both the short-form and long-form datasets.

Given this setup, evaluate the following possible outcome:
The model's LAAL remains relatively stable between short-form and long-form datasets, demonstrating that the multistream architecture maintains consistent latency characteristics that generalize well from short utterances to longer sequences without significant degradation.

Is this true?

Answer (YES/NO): NO